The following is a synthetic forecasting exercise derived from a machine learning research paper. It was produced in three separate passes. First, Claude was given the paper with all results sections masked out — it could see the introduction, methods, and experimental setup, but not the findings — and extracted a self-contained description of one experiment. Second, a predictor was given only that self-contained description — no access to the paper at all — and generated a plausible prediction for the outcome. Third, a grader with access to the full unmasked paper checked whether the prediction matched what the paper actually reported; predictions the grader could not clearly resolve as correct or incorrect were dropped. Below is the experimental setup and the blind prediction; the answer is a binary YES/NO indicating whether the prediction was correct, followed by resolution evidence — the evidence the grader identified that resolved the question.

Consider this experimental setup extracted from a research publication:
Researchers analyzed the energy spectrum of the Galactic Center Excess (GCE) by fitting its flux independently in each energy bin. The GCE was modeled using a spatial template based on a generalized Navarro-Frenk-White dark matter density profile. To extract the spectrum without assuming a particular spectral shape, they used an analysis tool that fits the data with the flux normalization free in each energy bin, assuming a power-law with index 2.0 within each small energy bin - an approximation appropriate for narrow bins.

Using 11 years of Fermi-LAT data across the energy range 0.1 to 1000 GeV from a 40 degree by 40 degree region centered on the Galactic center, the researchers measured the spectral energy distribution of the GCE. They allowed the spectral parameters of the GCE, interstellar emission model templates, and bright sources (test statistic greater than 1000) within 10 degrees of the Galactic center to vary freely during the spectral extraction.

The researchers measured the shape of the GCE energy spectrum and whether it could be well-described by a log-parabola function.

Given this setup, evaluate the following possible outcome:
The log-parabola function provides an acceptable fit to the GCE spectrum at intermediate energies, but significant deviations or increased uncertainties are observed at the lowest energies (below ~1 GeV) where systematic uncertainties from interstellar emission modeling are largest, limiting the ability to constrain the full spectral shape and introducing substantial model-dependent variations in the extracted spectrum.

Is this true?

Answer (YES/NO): YES